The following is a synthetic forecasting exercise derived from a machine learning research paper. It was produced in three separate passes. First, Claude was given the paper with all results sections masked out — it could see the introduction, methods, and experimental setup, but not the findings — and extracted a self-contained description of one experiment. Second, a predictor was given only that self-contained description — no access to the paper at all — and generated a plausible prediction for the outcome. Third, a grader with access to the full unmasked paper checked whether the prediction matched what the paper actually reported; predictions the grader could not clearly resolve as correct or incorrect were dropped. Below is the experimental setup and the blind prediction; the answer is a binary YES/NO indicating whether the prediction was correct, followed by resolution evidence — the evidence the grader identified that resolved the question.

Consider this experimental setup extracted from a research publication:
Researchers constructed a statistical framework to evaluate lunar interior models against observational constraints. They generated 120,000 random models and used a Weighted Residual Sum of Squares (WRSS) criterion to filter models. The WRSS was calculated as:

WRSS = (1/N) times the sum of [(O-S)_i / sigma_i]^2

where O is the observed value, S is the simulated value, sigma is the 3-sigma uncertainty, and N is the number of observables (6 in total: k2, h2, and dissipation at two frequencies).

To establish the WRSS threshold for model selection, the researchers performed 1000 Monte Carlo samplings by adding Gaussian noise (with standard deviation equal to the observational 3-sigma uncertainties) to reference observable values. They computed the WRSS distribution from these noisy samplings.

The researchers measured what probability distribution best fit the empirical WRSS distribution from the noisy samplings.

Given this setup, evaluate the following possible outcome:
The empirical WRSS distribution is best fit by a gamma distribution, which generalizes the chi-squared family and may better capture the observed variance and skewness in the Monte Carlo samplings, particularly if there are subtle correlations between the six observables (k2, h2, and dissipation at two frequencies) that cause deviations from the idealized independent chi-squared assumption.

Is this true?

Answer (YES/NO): NO